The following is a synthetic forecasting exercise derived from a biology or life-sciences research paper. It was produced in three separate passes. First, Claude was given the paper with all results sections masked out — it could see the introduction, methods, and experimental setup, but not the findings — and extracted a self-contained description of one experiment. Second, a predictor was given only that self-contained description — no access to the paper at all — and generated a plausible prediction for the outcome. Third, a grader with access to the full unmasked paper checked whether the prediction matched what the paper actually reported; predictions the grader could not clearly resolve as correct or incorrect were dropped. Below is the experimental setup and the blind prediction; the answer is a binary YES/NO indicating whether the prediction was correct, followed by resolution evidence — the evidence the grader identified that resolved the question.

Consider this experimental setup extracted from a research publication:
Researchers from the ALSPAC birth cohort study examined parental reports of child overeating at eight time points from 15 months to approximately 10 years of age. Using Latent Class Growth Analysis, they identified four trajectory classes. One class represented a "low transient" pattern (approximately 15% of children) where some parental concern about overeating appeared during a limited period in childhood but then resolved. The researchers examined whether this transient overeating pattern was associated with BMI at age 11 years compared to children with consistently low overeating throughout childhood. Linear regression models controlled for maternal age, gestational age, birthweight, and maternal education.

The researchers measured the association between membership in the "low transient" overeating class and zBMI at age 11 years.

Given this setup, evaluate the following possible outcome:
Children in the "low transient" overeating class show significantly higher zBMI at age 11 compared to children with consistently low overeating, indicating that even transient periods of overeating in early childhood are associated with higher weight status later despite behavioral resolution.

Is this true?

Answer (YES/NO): YES